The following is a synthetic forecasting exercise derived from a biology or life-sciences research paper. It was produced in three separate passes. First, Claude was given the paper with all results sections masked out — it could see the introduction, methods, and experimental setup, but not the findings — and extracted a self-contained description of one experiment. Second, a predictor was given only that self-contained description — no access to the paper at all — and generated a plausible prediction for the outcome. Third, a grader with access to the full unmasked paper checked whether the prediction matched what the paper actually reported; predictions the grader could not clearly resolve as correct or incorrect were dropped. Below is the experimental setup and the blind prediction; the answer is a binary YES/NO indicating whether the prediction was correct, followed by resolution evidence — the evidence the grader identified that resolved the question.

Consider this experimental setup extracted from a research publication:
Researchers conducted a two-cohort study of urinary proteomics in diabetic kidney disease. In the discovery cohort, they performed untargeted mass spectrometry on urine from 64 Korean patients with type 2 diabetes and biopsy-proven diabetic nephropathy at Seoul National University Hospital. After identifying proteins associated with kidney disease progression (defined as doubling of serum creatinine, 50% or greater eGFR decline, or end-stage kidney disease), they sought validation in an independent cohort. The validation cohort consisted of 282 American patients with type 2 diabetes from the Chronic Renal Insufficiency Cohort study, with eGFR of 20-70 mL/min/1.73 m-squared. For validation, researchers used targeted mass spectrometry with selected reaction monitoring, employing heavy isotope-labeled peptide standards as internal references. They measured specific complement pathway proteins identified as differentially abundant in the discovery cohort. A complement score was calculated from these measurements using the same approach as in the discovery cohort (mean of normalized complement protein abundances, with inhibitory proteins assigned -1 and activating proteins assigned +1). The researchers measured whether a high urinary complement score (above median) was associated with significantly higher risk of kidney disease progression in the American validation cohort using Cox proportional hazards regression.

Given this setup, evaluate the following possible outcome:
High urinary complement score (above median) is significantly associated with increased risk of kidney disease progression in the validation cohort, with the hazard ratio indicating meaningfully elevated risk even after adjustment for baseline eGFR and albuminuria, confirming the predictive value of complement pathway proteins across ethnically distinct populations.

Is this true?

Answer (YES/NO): YES